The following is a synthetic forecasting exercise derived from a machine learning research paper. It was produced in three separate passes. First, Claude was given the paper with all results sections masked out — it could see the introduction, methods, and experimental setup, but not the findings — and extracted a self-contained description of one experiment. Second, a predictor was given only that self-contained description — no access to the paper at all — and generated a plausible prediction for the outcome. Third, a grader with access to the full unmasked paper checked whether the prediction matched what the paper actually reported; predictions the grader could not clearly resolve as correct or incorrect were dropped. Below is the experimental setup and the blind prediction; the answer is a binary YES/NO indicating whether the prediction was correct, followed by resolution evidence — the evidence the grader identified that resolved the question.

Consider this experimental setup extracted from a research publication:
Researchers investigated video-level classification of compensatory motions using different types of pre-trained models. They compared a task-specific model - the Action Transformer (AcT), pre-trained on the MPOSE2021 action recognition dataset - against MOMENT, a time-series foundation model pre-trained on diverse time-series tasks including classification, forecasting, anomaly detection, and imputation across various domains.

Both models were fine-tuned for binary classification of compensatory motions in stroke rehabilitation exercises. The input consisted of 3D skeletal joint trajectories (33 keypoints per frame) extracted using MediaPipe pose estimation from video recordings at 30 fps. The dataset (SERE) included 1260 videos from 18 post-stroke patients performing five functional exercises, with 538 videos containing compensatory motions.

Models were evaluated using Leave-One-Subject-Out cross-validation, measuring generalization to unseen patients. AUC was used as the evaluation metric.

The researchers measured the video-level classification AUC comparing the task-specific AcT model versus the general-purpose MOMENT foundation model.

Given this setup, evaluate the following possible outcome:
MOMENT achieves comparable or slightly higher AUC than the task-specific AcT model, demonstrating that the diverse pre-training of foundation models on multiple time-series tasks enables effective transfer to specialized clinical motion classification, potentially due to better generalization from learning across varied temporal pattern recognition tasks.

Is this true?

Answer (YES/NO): YES